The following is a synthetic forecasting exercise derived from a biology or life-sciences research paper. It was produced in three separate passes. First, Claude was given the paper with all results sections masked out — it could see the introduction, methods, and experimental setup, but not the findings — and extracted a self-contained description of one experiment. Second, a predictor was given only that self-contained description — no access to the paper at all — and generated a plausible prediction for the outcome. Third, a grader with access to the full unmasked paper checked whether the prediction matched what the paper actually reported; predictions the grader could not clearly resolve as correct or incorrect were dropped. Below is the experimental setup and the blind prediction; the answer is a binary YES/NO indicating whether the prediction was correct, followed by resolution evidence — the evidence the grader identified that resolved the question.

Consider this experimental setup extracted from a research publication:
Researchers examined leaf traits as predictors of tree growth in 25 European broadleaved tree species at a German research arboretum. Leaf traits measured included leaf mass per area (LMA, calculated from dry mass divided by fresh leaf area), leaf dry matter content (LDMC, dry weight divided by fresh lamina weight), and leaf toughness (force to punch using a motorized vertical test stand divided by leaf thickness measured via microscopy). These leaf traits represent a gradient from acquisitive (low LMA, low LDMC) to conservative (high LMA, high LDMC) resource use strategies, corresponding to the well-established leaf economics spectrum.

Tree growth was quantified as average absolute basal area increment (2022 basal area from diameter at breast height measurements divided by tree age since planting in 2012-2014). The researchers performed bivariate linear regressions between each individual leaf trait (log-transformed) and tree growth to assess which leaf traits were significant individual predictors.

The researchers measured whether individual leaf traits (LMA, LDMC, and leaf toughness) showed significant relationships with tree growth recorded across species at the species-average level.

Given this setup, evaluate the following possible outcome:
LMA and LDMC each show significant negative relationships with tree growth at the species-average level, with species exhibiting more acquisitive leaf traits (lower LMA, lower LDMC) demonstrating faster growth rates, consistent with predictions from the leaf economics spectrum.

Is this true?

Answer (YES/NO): NO